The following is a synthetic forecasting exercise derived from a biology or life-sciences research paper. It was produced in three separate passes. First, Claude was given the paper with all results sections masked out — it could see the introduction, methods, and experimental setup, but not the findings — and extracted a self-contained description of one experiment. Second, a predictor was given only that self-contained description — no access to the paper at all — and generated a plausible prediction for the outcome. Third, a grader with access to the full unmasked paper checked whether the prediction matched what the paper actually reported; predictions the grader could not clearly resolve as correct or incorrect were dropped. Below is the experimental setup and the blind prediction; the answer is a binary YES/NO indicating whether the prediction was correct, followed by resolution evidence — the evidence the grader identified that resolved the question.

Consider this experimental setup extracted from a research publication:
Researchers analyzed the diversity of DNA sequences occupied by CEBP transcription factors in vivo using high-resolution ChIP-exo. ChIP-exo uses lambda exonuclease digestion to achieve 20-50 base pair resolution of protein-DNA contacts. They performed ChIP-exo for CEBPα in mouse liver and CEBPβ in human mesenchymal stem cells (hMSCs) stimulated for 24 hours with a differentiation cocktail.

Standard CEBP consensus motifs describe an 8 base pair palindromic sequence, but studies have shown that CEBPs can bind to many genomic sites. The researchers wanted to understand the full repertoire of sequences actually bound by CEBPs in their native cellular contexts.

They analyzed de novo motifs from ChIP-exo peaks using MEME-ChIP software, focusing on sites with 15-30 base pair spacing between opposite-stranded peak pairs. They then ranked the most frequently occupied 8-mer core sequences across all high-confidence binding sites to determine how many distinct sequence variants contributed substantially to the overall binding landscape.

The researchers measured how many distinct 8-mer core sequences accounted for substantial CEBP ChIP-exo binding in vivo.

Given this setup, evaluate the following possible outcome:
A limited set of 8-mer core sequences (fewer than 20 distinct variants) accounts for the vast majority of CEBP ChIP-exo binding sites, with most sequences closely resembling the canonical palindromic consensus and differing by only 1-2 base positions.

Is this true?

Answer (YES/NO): NO